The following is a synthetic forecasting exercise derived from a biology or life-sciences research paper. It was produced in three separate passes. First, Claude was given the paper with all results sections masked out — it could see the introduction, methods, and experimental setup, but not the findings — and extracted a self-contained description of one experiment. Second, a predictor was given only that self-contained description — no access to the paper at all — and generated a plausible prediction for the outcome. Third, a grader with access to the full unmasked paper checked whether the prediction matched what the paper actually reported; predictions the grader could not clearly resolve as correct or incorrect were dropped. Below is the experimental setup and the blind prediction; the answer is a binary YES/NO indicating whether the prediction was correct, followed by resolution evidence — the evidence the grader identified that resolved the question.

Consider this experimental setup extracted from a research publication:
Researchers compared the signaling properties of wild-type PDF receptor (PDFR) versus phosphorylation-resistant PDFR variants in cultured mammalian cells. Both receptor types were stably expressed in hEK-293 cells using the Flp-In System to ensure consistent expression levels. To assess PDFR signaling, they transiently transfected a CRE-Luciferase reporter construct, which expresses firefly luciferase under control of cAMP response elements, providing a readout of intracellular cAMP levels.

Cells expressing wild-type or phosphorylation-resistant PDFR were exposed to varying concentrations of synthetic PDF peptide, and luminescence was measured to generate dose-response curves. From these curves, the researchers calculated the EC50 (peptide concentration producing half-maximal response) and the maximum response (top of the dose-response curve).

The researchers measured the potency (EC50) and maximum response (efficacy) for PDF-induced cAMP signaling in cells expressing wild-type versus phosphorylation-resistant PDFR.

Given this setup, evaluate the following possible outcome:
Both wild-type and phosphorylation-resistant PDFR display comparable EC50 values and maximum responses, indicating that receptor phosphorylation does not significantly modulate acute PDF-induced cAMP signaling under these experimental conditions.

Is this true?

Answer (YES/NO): YES